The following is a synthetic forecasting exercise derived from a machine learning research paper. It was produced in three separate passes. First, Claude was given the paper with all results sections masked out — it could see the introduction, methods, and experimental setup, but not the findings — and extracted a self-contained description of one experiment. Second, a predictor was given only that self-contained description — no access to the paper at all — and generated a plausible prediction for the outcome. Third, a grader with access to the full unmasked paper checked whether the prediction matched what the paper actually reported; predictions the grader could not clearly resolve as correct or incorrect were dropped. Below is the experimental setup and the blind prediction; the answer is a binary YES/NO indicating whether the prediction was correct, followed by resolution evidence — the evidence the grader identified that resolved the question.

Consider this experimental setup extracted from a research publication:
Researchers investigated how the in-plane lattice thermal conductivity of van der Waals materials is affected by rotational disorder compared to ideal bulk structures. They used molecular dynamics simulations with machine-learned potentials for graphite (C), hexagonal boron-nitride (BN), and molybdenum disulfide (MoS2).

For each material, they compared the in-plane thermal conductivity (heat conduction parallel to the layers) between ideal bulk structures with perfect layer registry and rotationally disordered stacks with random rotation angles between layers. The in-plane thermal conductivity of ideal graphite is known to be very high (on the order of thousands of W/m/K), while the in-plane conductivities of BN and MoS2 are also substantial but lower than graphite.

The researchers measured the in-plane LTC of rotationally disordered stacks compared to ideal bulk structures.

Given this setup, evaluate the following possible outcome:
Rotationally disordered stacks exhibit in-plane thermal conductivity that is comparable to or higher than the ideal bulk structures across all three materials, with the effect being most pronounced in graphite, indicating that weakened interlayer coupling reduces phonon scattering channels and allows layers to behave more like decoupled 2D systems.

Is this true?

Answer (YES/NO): YES